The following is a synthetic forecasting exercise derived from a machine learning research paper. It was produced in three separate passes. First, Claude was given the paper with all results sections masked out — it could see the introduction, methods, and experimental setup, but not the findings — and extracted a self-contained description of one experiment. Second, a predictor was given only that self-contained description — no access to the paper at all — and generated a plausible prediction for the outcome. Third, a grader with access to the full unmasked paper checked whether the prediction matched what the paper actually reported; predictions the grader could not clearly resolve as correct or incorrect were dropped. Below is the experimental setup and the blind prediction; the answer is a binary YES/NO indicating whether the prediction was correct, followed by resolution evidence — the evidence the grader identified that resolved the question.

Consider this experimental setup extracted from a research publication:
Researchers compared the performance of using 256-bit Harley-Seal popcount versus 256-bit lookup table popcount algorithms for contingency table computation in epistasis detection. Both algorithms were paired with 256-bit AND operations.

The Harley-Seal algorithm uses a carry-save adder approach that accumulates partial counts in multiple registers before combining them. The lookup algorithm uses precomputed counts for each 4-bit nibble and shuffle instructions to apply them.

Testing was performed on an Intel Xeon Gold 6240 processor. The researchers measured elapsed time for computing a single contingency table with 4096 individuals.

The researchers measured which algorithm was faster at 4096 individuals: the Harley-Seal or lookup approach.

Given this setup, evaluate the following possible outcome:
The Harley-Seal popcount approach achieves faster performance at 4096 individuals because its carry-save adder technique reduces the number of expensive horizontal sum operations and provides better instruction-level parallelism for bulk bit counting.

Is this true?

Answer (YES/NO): NO